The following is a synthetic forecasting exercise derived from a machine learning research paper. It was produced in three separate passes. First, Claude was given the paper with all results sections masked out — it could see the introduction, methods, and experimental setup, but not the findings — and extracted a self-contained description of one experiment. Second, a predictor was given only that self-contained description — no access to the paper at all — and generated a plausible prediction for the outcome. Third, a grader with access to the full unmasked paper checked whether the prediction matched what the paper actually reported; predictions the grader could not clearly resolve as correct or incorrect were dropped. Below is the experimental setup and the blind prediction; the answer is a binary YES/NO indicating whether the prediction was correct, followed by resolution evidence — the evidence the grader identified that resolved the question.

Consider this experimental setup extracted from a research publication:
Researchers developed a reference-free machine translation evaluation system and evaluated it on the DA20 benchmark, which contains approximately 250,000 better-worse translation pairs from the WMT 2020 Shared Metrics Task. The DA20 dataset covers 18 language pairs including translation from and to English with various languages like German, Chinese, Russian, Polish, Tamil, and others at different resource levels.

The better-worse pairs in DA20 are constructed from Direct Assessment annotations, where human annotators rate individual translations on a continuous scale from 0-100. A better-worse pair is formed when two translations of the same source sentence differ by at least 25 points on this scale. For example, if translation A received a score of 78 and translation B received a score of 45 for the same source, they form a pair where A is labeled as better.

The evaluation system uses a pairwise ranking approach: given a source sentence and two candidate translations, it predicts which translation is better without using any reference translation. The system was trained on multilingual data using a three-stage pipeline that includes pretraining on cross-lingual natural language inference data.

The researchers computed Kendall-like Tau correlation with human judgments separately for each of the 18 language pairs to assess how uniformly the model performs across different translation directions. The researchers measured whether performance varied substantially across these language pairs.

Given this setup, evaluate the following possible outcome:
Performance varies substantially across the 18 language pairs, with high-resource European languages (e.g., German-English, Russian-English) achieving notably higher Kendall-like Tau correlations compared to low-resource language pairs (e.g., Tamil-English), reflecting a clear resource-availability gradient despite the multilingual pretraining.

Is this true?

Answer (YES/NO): NO